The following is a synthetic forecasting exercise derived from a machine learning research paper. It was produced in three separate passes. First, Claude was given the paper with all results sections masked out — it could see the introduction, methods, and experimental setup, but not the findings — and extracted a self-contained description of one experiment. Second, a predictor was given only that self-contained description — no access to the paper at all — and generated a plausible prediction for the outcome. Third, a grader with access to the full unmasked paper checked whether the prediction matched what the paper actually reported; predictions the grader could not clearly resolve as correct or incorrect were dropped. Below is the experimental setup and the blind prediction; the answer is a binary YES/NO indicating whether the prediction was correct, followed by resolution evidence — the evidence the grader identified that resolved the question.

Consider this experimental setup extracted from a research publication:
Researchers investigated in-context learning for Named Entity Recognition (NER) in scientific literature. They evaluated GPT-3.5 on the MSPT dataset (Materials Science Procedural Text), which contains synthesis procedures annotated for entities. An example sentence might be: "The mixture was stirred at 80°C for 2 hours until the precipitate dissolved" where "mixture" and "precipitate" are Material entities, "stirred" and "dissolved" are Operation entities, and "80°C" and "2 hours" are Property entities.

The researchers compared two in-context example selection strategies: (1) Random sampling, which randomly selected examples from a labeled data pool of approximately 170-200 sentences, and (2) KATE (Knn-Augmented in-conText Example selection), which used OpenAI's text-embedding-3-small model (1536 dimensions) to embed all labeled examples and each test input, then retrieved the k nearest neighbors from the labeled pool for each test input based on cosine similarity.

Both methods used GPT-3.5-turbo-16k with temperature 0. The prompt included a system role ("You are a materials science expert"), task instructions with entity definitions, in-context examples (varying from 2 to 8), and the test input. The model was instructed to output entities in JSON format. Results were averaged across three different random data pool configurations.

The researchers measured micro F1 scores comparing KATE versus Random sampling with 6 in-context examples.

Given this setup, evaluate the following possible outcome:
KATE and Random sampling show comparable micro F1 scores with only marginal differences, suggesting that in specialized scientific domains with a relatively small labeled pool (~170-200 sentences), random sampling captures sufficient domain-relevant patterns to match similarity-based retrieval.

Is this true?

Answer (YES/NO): NO